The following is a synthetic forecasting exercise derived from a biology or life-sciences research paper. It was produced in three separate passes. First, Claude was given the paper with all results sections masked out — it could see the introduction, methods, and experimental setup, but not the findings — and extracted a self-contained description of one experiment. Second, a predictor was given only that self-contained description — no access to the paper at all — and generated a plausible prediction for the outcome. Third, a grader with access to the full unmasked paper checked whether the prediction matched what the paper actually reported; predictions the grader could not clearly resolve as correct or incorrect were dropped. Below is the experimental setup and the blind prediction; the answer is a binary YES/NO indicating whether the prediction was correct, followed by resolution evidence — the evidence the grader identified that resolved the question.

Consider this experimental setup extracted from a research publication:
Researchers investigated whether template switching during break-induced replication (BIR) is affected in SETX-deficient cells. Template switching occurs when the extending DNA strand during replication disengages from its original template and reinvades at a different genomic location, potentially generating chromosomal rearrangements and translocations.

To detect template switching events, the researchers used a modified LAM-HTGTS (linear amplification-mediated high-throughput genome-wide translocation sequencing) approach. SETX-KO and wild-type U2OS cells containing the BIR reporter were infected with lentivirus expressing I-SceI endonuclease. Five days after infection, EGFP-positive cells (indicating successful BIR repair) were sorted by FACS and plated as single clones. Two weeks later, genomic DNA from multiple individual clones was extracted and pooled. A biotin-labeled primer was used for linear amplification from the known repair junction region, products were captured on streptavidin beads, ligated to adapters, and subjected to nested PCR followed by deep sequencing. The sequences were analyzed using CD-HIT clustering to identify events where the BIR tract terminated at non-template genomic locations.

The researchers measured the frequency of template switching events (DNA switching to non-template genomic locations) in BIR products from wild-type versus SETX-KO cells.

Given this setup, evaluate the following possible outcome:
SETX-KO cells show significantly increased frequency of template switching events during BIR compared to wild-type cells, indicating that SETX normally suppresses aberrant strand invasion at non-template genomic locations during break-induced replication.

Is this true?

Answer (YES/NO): YES